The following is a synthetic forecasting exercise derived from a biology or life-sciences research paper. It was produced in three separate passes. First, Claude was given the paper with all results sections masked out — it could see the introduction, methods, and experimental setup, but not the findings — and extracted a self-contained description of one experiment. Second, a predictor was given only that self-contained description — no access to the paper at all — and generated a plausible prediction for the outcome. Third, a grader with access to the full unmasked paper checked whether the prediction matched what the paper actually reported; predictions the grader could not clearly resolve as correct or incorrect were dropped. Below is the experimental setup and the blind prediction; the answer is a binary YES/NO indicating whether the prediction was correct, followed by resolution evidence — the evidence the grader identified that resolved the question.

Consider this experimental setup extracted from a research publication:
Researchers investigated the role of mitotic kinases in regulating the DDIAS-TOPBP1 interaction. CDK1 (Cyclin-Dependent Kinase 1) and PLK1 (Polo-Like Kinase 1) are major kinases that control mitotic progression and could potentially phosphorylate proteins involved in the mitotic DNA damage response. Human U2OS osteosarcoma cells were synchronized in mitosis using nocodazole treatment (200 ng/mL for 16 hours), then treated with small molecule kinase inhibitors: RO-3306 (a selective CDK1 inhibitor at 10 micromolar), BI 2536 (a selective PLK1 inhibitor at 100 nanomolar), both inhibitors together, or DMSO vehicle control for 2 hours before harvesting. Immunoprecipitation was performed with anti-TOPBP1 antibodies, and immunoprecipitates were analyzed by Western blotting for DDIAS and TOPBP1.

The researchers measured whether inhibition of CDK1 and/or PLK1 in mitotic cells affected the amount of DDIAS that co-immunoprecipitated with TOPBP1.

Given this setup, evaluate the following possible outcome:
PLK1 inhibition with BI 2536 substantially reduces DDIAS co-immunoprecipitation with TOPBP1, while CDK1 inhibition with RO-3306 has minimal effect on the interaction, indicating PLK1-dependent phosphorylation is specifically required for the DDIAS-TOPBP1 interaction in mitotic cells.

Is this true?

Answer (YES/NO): NO